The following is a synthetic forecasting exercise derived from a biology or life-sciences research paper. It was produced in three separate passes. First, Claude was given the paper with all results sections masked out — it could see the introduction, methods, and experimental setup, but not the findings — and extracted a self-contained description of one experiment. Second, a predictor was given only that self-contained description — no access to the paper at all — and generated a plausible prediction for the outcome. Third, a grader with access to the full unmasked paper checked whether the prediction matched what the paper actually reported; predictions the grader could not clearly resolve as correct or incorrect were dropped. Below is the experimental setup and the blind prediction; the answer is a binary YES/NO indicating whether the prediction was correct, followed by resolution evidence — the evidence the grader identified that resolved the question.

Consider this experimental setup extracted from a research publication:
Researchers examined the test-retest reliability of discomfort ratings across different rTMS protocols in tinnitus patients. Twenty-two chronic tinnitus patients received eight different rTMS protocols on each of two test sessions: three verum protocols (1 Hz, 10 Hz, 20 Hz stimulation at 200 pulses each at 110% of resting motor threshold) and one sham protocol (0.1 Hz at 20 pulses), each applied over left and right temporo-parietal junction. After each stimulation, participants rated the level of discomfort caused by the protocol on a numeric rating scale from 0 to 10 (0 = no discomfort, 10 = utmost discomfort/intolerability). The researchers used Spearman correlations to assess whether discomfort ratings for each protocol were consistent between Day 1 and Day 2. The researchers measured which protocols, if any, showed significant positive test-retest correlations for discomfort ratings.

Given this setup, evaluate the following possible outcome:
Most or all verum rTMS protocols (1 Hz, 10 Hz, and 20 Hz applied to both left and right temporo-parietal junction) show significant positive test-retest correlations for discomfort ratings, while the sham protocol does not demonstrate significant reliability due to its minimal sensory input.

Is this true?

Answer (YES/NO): NO